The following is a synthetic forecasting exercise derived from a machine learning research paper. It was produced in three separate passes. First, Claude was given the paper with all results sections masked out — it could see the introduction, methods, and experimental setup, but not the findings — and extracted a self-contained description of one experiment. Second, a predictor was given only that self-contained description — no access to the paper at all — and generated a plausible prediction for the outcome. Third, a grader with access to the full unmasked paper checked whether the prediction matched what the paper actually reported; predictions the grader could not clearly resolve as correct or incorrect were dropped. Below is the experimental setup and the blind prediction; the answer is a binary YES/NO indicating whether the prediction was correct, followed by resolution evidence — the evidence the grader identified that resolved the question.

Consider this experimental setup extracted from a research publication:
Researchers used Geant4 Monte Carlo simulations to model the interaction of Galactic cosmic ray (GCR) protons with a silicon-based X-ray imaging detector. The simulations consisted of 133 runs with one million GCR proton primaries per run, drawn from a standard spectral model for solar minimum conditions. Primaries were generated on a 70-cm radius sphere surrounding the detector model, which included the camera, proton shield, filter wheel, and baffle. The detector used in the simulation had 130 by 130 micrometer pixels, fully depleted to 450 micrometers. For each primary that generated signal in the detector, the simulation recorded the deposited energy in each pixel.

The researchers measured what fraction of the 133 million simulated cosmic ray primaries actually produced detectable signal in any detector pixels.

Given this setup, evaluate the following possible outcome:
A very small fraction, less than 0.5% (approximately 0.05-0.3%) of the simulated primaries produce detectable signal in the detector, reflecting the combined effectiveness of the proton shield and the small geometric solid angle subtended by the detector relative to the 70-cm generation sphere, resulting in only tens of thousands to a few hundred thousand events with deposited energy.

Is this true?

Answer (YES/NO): NO